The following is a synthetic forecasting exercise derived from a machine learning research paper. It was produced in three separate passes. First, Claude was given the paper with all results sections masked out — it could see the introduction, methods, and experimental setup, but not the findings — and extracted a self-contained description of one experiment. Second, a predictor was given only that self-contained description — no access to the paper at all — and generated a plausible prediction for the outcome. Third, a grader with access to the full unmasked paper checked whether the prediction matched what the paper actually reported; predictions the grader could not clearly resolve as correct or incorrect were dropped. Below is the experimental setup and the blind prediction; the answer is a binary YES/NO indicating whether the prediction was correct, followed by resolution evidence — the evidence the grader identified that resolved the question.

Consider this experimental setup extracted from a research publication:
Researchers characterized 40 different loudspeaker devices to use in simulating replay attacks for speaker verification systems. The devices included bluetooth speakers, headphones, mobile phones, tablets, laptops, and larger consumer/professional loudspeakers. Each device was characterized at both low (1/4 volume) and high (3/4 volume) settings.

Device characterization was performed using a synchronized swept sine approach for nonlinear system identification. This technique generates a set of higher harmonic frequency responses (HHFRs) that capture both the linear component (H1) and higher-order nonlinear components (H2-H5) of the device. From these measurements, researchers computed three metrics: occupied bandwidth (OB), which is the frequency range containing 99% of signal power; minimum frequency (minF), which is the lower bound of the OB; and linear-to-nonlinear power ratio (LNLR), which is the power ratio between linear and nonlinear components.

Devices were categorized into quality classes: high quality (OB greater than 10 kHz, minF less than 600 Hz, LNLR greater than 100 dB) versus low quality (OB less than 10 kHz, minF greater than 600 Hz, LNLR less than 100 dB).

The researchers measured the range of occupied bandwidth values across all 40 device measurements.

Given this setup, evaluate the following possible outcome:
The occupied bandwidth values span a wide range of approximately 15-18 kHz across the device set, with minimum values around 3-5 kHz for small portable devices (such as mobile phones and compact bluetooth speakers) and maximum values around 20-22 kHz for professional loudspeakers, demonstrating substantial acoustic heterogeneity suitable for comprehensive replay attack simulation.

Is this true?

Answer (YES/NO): NO